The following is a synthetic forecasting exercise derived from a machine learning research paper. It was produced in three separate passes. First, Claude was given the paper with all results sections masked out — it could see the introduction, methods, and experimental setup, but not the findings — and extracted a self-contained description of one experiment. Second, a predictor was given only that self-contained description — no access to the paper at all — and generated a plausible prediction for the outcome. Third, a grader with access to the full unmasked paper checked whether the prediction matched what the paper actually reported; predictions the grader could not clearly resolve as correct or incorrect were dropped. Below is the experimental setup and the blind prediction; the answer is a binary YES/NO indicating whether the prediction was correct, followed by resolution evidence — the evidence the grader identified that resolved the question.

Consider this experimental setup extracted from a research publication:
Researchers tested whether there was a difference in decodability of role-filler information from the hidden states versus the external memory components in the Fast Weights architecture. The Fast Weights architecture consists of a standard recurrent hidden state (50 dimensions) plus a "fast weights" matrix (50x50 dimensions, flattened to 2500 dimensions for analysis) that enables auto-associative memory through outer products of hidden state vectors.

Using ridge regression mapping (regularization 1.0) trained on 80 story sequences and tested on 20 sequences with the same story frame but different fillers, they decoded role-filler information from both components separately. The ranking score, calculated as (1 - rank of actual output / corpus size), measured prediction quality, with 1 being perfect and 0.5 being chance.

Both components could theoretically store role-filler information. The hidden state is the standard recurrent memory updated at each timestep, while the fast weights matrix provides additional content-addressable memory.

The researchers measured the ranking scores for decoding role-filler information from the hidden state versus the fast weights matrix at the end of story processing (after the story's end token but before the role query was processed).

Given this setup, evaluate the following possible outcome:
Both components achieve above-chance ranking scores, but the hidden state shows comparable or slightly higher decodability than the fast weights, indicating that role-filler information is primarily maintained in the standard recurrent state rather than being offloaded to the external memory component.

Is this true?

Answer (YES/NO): NO